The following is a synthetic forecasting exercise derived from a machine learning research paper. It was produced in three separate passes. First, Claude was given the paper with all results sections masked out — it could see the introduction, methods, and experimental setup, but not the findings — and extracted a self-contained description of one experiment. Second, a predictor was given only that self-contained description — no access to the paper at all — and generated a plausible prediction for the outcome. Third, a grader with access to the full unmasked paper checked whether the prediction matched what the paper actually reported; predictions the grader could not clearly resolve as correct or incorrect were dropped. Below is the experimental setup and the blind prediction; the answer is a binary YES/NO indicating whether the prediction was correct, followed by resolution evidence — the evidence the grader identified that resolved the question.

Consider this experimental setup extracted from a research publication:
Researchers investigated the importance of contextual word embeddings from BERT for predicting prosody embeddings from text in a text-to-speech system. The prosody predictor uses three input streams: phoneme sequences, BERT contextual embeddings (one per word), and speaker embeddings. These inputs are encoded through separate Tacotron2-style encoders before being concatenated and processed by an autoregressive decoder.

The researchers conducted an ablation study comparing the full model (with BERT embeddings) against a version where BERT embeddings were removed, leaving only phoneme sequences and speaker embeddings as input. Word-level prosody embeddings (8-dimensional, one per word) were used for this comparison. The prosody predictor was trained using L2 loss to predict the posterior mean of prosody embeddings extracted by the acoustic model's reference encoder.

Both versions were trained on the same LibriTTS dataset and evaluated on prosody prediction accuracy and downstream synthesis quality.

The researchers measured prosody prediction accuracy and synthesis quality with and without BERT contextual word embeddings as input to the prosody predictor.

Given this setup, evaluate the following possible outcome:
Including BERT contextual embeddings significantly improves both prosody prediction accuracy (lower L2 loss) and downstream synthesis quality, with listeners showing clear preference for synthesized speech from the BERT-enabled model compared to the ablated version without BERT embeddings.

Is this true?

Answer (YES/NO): NO